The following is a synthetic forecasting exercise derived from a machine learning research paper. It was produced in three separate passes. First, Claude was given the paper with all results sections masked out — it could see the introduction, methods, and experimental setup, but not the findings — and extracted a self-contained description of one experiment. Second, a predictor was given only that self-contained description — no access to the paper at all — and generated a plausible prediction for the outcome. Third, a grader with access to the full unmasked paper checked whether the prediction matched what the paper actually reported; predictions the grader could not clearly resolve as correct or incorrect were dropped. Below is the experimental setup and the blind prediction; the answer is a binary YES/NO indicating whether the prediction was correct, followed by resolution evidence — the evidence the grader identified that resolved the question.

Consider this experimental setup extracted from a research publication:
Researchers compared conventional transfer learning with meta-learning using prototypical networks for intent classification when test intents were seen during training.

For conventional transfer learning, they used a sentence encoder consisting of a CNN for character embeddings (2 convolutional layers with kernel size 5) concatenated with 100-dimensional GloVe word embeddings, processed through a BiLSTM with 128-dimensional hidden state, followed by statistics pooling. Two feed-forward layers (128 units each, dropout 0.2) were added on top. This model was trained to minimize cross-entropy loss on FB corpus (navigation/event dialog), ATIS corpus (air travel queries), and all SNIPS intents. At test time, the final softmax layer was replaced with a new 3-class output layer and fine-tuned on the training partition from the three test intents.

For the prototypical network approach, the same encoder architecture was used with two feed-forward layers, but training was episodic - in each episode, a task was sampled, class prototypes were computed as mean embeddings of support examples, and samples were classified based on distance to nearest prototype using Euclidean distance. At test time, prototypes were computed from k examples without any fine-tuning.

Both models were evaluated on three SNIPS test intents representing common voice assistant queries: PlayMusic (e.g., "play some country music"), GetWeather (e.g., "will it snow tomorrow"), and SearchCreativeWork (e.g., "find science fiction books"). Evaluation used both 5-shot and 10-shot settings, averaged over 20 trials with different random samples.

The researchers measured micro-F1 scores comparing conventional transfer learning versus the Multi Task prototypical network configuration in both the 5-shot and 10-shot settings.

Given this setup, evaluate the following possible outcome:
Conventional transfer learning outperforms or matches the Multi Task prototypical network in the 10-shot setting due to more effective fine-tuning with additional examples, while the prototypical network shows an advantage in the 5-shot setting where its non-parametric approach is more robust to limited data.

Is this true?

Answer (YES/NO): NO